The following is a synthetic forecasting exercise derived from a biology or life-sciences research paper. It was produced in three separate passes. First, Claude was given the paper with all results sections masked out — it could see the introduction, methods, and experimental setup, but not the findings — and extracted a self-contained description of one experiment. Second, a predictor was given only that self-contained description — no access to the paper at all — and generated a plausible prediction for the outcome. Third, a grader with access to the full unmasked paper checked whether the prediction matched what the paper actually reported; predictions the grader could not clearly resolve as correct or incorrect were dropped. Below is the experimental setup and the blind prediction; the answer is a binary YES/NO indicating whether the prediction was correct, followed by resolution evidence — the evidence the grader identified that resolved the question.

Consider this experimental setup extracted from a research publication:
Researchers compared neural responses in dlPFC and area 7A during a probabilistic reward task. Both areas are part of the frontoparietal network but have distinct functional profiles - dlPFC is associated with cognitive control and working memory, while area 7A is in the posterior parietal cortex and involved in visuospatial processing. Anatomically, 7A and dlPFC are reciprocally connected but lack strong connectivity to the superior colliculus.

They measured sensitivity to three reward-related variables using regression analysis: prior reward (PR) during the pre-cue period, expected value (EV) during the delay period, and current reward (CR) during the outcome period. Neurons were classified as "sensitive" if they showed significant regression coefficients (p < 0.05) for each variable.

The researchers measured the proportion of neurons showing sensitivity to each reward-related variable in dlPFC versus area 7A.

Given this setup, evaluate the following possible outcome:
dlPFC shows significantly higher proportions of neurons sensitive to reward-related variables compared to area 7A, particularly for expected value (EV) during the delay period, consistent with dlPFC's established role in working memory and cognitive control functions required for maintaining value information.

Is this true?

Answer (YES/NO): NO